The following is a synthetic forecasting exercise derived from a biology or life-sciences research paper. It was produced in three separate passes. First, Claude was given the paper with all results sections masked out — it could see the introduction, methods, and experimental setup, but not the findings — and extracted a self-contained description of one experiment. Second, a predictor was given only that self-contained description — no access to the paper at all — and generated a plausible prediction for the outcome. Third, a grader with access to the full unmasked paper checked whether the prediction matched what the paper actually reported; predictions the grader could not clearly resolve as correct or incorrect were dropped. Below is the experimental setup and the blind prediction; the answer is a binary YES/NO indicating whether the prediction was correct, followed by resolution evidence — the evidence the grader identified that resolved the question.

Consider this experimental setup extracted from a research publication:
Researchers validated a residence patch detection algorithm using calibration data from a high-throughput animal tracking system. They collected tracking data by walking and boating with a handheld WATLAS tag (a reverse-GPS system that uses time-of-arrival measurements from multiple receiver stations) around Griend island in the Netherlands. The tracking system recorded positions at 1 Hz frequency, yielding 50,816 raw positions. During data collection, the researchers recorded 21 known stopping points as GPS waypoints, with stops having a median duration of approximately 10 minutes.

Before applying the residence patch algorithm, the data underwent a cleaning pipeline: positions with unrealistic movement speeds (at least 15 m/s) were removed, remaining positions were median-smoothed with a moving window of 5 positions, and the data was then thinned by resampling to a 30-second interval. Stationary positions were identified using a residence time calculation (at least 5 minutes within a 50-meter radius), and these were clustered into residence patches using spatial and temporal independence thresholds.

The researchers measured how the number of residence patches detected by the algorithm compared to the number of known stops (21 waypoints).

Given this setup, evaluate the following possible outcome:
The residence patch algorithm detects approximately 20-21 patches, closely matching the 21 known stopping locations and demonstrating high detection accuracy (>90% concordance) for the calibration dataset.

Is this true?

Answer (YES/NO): NO